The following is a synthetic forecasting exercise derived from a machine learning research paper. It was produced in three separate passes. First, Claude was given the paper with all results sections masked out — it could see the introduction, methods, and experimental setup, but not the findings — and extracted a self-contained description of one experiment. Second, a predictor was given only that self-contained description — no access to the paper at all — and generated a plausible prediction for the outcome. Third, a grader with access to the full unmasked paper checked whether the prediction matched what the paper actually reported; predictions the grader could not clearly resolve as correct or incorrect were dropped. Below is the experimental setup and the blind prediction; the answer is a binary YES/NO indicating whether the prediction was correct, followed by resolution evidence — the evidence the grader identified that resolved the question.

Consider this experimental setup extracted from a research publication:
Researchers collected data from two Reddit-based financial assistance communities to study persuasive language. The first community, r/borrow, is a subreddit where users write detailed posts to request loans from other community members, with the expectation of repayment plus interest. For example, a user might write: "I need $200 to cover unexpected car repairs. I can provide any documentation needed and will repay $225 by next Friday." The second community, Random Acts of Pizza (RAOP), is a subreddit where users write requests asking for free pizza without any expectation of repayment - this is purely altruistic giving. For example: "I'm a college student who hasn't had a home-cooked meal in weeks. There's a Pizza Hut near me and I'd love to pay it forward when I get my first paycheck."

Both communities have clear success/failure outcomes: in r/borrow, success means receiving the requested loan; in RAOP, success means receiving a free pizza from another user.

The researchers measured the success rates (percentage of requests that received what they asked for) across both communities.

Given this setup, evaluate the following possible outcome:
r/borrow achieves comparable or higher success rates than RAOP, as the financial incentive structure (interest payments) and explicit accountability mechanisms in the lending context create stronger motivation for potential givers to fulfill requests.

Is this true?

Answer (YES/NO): YES